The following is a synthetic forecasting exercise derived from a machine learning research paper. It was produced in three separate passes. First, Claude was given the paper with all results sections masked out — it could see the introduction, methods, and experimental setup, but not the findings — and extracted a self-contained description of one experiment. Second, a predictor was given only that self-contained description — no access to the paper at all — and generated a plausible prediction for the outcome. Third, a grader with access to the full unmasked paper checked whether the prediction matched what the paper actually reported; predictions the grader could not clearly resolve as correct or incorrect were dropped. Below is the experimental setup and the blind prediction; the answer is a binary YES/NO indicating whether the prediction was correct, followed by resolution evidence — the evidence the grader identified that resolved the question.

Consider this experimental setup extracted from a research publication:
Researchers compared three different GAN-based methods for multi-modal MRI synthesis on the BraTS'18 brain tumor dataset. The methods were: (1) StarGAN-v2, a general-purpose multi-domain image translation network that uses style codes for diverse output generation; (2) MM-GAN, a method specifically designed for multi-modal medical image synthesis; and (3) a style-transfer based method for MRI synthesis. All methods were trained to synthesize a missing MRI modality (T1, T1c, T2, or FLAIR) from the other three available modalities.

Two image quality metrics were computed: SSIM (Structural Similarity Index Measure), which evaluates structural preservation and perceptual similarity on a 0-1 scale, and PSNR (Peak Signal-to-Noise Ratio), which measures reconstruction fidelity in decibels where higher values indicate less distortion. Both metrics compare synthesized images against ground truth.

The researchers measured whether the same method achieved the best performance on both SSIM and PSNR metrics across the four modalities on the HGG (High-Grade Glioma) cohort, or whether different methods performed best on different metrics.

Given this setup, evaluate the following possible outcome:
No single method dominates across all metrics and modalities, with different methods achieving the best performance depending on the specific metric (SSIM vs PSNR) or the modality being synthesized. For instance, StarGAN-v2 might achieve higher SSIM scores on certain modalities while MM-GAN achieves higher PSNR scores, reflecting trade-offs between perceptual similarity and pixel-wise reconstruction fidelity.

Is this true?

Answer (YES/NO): NO